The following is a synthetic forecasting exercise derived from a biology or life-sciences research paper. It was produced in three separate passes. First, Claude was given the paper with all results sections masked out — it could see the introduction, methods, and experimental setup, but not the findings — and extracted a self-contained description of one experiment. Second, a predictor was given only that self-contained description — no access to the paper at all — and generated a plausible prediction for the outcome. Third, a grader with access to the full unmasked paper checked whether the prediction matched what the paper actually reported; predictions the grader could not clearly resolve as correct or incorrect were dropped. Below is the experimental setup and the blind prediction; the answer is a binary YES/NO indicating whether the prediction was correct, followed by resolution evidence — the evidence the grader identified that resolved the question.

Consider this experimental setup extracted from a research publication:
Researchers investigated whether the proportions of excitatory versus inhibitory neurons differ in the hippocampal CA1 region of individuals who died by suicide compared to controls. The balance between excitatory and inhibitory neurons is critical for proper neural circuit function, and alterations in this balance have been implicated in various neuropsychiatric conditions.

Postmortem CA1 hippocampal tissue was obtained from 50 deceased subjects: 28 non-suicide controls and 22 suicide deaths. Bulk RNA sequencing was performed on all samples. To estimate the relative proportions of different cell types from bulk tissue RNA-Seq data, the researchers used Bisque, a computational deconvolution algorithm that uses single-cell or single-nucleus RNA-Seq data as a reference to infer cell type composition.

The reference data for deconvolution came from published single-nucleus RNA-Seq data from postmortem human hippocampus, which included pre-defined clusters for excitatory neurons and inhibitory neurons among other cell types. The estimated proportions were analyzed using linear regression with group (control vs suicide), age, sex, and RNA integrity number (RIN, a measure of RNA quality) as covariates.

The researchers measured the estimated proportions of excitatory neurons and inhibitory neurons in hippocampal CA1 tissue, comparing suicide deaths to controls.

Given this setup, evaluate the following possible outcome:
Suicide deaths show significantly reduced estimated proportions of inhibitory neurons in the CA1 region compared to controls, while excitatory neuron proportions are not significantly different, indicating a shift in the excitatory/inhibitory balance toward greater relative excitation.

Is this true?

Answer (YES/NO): NO